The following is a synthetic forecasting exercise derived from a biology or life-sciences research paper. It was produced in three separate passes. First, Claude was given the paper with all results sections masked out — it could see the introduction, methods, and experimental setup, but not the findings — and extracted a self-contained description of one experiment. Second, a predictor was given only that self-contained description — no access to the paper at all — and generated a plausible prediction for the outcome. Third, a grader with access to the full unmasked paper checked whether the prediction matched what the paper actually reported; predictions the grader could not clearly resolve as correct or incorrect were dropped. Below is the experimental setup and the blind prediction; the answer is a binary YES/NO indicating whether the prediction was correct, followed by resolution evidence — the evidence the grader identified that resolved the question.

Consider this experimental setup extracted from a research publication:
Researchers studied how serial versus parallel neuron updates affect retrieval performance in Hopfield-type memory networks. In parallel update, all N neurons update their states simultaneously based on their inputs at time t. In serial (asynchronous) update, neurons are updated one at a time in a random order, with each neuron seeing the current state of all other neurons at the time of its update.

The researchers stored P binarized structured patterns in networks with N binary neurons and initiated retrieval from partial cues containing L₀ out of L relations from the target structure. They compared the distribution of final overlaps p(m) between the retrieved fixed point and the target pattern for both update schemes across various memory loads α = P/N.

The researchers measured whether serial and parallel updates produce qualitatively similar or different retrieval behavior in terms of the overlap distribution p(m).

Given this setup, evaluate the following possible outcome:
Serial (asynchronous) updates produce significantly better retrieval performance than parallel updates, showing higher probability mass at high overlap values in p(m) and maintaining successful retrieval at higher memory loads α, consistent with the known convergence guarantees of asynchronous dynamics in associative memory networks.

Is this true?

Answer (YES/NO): NO